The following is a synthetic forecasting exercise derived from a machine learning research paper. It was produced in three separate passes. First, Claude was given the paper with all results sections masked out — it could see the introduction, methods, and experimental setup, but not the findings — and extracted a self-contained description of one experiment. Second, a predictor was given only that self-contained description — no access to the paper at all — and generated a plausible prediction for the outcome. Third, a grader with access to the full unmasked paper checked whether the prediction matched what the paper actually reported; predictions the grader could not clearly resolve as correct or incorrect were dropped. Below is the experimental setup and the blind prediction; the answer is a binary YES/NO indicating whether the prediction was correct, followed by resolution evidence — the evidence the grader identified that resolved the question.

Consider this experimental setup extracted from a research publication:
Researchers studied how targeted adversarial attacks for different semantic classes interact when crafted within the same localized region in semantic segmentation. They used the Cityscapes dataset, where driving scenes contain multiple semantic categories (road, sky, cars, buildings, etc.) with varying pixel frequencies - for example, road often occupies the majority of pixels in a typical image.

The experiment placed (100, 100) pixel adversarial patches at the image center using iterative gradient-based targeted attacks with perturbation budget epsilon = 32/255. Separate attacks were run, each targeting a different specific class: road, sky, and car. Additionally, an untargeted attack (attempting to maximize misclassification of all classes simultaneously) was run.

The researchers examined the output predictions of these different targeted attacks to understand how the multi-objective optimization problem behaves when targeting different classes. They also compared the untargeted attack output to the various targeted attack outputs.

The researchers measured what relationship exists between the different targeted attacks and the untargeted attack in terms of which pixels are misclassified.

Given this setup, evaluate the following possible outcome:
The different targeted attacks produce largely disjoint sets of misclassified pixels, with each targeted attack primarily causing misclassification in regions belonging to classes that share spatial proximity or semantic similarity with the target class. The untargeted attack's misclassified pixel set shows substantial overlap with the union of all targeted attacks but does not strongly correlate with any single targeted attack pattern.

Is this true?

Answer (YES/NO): NO